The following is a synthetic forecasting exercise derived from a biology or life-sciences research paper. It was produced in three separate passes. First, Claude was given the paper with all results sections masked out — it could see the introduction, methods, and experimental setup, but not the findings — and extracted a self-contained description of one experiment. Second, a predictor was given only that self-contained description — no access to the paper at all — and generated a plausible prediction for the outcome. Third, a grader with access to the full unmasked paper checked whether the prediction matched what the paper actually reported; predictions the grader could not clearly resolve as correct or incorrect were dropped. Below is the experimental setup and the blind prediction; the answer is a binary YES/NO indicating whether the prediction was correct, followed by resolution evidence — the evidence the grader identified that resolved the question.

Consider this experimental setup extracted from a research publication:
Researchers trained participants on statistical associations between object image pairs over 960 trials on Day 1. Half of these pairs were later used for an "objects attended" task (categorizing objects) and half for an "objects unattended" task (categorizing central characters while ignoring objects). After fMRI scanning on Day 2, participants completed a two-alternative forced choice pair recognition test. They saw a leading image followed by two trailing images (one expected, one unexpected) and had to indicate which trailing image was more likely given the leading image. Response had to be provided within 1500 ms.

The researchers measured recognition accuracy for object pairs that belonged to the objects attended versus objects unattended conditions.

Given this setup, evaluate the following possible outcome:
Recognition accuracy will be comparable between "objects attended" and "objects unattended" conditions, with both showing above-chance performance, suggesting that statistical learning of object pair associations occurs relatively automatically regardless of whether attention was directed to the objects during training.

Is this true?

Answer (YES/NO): YES